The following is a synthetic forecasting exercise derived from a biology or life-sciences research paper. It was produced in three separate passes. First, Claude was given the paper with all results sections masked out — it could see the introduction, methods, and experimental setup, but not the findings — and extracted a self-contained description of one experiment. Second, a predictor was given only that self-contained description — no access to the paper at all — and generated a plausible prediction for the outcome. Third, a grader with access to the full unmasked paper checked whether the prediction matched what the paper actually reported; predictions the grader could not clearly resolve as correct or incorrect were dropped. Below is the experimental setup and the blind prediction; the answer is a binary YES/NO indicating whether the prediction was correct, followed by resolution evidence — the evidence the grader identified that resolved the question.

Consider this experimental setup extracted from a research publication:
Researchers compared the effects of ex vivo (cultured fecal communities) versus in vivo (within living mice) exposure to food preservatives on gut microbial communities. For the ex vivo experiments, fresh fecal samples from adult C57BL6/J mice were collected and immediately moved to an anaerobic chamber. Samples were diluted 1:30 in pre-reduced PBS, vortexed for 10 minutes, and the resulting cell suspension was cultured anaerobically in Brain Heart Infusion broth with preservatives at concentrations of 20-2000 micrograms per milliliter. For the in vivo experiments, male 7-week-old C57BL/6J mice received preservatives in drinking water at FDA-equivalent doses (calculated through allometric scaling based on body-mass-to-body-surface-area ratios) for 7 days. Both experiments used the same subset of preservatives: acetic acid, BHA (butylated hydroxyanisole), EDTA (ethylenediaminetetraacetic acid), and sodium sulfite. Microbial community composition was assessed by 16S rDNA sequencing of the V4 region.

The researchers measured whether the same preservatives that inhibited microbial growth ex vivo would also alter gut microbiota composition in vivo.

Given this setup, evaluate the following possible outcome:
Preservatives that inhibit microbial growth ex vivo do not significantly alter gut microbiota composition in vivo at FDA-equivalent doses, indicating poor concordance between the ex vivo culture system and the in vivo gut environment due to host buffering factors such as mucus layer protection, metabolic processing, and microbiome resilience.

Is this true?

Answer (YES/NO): NO